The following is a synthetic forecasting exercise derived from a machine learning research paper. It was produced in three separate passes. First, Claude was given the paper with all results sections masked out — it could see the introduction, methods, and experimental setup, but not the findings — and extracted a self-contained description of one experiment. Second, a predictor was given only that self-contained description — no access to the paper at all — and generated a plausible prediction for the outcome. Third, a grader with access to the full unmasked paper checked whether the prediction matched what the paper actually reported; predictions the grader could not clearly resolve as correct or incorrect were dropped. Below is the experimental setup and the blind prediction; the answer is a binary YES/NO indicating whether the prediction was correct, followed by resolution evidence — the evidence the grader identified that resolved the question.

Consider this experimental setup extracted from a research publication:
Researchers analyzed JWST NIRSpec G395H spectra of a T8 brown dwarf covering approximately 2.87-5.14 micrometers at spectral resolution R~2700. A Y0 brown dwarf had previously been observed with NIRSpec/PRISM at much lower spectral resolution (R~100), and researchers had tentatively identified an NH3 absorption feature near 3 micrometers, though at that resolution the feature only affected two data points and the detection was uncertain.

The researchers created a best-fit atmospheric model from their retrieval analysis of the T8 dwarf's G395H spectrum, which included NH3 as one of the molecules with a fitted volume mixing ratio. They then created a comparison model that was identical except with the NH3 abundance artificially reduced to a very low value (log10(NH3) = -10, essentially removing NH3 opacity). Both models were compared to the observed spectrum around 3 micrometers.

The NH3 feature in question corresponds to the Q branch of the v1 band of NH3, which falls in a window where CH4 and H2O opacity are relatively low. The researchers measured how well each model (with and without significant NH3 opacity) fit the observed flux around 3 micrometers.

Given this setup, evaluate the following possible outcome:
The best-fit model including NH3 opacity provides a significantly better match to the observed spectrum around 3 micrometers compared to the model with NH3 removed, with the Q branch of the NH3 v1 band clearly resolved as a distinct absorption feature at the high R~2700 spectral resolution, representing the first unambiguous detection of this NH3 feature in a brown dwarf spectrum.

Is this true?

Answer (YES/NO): YES